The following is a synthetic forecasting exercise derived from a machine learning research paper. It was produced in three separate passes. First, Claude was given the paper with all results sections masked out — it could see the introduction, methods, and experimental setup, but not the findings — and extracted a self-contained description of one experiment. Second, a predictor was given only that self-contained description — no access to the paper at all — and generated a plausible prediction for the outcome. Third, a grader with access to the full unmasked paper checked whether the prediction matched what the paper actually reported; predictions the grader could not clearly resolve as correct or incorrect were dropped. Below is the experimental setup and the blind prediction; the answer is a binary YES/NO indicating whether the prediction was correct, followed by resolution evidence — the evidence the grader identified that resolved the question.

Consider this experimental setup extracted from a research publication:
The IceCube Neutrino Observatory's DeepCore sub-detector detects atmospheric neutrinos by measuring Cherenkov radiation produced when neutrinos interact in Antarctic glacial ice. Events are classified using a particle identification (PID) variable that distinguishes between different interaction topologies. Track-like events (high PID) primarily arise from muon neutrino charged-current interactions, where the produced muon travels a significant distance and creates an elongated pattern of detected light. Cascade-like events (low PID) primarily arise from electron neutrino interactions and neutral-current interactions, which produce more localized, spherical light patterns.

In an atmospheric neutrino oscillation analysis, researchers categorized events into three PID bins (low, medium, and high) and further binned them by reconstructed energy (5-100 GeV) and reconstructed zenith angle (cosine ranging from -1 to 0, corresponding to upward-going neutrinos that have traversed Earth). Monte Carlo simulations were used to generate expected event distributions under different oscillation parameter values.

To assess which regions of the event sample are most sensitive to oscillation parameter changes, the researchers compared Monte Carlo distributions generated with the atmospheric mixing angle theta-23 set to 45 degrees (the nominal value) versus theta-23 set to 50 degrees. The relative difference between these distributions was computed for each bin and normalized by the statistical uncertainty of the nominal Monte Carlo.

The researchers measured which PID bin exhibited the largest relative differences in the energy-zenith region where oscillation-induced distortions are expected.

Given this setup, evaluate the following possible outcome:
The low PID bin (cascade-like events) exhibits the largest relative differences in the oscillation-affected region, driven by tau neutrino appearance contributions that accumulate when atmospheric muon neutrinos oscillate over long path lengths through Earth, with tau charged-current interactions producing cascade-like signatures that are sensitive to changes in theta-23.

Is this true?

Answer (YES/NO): NO